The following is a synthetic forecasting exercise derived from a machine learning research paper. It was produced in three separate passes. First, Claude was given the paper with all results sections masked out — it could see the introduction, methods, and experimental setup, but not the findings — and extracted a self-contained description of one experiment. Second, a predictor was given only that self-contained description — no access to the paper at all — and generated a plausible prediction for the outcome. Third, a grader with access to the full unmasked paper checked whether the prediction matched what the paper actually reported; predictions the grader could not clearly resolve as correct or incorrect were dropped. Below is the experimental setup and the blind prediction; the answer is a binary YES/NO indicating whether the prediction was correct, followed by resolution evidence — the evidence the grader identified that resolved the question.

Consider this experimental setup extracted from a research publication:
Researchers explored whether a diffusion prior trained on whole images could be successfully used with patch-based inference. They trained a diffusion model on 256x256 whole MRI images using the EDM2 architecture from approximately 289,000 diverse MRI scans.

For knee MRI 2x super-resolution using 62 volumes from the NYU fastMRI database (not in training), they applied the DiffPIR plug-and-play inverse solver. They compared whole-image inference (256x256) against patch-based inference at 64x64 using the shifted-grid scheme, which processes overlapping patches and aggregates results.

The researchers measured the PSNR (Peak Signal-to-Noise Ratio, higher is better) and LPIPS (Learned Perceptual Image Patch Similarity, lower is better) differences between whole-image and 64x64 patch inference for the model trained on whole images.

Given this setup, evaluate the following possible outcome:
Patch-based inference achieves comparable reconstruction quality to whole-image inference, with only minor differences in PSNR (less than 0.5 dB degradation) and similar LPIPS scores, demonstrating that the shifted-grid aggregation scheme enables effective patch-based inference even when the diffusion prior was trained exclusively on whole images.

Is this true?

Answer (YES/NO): YES